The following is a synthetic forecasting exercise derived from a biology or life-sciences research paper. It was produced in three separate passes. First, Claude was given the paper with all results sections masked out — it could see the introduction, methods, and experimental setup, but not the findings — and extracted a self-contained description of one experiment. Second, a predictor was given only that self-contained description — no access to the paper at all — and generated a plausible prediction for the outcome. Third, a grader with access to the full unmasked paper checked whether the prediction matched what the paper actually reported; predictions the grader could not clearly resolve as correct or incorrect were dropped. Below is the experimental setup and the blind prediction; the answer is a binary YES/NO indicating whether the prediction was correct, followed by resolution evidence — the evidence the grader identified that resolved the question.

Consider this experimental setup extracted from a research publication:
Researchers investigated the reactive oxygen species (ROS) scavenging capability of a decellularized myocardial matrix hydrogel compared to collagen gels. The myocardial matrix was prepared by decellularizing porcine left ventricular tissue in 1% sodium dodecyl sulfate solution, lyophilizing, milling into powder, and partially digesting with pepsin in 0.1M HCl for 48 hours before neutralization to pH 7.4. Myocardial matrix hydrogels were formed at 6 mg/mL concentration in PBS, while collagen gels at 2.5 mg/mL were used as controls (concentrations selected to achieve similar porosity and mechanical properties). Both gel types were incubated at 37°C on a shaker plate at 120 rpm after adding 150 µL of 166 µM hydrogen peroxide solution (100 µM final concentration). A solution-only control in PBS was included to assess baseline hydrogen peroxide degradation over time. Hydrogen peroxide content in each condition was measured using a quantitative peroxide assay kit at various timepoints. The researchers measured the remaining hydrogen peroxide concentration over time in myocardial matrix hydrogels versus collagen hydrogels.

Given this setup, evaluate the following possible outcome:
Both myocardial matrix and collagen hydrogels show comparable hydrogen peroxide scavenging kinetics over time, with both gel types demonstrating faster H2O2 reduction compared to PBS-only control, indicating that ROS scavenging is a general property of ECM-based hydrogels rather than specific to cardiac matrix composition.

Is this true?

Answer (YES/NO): NO